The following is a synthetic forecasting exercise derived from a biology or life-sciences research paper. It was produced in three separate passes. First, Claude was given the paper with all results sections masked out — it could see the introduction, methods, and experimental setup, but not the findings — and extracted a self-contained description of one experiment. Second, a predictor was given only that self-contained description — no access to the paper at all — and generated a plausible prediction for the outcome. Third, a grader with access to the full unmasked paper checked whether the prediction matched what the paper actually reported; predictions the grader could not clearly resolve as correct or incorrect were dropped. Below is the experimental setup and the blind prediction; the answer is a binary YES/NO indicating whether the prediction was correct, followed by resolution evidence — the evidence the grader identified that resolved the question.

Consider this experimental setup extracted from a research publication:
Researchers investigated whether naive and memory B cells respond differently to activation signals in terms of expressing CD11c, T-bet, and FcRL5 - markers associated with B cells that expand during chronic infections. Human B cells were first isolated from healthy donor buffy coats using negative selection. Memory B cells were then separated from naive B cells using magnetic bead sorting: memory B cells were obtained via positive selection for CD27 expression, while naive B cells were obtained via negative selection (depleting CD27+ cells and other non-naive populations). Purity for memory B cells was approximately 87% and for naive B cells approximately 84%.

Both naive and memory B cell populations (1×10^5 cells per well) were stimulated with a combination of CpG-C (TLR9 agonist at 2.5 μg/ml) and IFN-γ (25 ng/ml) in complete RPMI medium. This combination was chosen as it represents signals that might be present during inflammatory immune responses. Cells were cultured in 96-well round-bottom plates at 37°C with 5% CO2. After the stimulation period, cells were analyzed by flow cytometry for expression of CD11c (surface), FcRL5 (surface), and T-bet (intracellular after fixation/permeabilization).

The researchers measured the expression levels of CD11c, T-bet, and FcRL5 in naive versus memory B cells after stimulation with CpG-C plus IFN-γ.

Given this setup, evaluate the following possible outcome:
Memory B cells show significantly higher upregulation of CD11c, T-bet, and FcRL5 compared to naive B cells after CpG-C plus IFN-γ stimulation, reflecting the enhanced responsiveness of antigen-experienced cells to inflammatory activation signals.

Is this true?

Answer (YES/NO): NO